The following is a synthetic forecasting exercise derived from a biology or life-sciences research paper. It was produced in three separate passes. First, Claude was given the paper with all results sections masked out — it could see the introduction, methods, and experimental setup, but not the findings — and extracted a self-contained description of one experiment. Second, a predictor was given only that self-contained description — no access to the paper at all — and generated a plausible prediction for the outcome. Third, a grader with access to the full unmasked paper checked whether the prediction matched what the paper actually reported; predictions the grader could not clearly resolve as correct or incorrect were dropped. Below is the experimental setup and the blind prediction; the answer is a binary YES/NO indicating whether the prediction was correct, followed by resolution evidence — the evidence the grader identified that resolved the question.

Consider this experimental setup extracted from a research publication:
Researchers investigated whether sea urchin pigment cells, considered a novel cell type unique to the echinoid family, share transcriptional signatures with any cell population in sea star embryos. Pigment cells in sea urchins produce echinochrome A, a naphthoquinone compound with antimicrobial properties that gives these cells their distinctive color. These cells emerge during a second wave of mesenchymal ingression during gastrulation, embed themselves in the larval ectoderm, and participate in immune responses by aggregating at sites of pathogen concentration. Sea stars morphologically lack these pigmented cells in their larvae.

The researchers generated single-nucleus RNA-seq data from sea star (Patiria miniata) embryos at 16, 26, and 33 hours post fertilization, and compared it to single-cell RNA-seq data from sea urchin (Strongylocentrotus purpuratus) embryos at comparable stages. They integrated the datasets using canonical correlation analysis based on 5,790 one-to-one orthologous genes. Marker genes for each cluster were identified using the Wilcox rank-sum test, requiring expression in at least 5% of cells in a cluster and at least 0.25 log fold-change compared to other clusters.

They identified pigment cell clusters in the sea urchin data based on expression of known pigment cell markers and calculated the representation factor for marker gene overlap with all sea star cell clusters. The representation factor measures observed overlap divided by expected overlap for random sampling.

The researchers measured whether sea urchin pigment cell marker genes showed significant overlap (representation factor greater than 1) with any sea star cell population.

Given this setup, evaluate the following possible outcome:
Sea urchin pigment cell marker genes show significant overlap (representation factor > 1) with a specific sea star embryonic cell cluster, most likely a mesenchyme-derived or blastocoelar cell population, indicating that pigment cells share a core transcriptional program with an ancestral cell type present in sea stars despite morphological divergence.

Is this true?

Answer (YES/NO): YES